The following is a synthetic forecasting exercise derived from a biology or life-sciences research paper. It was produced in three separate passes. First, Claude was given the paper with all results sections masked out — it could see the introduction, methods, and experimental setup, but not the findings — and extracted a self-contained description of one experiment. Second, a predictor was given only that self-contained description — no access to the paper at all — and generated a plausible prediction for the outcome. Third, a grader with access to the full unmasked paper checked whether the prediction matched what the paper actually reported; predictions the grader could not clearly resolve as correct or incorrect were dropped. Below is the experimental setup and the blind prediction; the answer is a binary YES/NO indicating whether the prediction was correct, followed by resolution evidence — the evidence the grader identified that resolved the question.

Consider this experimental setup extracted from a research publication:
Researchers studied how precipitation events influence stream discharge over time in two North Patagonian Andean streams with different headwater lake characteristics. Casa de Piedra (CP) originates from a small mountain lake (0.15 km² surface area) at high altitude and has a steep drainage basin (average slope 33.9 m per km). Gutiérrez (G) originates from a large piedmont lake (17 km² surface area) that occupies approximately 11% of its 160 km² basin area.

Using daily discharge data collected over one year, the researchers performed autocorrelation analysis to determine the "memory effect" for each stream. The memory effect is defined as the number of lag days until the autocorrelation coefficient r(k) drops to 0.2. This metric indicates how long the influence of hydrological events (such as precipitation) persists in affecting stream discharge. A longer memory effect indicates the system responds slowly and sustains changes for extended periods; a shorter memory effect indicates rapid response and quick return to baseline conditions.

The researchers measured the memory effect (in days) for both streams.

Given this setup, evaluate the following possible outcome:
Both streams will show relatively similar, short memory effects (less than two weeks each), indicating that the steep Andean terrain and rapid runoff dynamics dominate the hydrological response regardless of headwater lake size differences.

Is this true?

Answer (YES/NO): NO